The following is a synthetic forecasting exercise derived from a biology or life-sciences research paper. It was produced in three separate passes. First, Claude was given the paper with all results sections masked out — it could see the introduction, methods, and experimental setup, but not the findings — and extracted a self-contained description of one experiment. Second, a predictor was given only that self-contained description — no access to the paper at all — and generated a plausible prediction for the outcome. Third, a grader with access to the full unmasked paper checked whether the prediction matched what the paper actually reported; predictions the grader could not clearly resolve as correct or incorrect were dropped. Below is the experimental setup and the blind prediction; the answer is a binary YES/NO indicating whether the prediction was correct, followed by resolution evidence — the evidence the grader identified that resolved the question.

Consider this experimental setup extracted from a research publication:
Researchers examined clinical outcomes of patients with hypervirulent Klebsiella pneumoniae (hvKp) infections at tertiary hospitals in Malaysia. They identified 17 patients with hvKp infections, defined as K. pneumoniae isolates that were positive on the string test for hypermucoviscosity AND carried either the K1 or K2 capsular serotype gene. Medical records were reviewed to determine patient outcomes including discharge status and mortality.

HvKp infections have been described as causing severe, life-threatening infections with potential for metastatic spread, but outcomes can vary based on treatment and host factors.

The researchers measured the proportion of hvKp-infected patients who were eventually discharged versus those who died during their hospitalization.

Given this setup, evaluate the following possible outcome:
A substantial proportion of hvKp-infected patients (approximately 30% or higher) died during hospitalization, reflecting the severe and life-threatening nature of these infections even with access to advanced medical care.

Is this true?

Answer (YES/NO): NO